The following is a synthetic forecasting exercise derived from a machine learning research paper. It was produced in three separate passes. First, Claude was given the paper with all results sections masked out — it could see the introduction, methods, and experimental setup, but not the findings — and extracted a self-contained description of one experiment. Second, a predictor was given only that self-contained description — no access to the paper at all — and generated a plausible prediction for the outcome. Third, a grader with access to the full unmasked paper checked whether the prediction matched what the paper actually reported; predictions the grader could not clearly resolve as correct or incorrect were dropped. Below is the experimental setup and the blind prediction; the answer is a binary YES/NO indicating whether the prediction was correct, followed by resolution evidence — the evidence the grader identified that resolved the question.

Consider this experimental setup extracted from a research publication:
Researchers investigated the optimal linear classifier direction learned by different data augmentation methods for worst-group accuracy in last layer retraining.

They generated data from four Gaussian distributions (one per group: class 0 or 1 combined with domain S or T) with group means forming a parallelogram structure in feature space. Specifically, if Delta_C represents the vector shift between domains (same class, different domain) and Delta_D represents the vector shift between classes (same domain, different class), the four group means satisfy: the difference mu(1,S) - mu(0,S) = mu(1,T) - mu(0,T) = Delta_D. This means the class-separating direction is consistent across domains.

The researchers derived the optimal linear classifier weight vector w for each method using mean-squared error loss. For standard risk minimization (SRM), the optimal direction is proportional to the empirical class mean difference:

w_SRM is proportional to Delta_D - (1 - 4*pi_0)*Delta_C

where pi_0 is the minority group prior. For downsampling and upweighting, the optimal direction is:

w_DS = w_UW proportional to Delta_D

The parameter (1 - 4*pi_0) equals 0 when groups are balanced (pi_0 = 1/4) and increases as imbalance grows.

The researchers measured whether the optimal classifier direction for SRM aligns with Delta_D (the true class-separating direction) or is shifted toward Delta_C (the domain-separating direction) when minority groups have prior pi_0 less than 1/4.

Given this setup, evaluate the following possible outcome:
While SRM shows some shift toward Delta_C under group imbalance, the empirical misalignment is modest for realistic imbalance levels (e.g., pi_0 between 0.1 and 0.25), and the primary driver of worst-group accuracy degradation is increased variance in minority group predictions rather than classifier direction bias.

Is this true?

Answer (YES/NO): NO